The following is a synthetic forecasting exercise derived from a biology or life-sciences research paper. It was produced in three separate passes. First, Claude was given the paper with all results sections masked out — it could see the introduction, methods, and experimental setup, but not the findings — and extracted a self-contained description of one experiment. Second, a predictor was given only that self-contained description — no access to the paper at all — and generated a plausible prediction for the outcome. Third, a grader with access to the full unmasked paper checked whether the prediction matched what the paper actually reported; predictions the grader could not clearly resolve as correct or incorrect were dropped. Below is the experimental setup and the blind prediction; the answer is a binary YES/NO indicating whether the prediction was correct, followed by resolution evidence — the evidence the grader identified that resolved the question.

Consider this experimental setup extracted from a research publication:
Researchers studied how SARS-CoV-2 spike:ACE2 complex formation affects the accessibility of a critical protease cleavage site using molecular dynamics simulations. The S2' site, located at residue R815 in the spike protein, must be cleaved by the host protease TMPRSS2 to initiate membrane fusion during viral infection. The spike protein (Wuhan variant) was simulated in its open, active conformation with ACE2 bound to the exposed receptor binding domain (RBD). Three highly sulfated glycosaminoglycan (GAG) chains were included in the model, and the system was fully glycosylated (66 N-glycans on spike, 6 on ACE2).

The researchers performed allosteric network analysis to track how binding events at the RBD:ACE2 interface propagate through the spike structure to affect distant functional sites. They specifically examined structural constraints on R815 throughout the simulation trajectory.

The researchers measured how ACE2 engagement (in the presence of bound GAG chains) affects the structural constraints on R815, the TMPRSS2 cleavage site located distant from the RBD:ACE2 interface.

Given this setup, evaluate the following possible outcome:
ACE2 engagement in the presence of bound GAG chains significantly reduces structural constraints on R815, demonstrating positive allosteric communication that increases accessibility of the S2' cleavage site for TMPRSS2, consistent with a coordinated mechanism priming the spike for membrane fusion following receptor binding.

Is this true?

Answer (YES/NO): YES